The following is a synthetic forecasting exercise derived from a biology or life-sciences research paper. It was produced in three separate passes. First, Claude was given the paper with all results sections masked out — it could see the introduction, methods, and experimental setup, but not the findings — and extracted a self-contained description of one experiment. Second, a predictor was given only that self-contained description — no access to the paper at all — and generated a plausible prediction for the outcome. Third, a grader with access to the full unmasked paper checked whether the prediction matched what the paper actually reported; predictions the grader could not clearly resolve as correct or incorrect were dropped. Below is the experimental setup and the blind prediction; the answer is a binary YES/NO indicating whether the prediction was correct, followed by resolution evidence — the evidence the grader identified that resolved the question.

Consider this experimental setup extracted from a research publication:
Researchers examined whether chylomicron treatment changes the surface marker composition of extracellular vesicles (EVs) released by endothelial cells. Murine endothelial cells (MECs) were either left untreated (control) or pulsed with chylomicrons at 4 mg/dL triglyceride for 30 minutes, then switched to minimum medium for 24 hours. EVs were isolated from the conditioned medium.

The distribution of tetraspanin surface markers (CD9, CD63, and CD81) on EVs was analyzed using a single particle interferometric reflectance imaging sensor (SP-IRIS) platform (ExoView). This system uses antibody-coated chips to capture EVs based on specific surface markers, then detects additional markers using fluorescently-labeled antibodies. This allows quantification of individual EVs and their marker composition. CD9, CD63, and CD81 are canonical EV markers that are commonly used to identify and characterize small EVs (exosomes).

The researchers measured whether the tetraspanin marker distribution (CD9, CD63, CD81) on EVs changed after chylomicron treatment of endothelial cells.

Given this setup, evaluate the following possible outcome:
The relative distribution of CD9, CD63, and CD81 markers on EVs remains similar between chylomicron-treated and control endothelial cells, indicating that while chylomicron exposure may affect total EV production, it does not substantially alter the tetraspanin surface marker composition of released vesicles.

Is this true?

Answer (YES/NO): YES